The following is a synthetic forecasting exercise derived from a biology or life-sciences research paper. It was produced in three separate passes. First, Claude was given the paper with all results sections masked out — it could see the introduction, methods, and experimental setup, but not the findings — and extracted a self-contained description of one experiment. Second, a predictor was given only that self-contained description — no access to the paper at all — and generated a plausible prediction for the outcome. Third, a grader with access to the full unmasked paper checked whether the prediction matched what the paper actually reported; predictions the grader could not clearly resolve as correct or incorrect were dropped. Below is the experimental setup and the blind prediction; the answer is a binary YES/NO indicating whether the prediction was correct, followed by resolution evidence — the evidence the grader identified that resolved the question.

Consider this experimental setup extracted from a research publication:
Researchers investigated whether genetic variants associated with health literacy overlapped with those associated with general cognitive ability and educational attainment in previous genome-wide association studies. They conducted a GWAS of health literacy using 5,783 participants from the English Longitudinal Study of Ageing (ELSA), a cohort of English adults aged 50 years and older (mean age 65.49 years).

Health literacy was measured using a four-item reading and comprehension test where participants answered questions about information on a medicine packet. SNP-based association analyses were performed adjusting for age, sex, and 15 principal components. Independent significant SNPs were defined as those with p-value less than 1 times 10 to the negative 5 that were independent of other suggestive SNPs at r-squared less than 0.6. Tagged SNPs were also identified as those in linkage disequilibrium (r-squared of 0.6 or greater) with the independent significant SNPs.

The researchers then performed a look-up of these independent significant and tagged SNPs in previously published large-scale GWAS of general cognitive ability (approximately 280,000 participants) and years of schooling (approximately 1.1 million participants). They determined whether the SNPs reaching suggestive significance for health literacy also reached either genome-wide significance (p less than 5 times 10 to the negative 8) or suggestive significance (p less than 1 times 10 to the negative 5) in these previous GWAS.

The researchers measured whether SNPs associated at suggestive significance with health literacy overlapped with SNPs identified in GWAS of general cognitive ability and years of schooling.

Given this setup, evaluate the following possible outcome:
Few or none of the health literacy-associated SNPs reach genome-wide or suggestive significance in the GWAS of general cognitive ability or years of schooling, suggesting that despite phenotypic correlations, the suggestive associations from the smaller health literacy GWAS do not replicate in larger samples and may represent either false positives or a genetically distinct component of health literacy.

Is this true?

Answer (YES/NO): YES